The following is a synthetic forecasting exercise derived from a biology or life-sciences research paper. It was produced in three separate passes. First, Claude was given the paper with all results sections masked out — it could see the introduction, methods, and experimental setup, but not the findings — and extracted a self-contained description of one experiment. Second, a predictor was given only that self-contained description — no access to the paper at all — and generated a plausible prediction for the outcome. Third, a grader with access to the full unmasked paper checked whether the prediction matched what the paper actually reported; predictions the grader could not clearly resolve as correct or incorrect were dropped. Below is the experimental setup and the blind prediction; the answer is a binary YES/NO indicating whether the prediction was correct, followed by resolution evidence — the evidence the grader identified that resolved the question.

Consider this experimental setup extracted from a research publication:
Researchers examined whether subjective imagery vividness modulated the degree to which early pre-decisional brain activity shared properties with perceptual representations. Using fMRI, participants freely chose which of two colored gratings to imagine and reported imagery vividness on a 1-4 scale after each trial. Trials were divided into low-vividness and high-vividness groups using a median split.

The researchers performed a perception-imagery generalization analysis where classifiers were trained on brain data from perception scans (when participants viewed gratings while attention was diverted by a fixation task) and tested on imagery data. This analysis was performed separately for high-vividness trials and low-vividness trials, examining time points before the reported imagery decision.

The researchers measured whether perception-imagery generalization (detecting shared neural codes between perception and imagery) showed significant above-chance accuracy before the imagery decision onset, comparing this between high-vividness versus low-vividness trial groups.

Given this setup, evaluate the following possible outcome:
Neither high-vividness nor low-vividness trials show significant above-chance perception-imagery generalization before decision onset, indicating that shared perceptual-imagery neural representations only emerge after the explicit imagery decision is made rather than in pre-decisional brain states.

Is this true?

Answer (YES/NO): NO